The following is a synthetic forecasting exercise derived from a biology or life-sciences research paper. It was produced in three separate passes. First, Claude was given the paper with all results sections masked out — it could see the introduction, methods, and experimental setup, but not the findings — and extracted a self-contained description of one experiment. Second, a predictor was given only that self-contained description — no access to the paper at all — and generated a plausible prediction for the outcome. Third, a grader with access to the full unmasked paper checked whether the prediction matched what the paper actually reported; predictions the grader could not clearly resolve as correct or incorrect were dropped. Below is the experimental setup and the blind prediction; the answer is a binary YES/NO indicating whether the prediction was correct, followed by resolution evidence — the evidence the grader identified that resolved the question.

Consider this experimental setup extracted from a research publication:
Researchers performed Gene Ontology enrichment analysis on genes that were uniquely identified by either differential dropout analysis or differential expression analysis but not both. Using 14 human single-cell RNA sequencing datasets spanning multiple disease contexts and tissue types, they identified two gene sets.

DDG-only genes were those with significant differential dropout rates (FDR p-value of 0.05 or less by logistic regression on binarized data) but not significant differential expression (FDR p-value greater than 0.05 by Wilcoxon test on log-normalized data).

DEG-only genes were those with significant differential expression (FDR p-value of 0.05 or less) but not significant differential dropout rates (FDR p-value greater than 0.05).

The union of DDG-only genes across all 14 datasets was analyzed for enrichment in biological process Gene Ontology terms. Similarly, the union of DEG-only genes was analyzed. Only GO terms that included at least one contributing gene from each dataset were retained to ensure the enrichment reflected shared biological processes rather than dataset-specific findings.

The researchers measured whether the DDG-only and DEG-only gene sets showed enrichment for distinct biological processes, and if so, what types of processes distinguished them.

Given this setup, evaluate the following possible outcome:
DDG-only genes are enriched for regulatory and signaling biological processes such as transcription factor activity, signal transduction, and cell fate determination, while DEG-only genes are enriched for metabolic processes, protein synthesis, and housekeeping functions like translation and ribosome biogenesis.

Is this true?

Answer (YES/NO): NO